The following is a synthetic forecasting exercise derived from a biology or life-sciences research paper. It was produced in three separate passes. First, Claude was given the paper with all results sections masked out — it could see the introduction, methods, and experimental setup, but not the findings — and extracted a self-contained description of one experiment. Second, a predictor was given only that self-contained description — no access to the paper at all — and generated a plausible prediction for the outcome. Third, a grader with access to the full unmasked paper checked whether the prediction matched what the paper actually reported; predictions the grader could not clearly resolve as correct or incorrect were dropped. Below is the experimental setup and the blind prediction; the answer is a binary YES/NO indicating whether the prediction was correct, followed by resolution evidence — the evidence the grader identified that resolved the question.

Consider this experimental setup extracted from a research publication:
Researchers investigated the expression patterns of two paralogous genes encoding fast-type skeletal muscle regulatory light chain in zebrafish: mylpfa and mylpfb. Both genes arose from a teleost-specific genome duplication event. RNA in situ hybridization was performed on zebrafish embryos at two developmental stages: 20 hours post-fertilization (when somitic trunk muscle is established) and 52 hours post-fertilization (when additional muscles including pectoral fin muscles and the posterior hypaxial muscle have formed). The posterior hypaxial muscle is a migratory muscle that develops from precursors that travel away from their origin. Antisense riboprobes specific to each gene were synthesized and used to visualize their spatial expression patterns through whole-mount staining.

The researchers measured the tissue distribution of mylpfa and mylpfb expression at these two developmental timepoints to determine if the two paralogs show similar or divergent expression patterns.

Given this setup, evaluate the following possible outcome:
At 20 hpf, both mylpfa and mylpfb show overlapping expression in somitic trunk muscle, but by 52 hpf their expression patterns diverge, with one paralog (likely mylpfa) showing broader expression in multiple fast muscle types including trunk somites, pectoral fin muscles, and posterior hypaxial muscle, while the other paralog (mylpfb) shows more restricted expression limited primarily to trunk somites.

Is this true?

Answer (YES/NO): NO